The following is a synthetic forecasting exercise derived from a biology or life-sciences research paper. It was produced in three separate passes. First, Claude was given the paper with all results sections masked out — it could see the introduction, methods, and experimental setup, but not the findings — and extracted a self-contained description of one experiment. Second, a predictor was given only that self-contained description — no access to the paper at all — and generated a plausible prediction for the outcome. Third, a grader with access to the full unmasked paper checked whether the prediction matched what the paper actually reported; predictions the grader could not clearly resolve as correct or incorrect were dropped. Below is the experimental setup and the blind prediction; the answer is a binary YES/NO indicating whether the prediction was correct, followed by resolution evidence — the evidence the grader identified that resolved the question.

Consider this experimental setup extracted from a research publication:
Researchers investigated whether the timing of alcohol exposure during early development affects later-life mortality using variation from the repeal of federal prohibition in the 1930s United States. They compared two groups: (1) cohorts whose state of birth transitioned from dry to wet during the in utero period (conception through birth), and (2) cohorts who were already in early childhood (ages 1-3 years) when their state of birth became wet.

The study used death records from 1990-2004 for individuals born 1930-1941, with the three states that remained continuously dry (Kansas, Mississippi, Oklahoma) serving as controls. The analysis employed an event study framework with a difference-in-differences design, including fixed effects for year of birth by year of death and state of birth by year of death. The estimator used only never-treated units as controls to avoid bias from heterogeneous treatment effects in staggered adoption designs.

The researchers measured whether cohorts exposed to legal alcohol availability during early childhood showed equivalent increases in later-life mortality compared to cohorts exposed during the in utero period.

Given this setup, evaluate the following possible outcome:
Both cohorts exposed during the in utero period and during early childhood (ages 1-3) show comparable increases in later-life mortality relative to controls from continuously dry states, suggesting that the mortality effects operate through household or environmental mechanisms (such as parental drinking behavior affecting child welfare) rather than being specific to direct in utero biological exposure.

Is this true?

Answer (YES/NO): NO